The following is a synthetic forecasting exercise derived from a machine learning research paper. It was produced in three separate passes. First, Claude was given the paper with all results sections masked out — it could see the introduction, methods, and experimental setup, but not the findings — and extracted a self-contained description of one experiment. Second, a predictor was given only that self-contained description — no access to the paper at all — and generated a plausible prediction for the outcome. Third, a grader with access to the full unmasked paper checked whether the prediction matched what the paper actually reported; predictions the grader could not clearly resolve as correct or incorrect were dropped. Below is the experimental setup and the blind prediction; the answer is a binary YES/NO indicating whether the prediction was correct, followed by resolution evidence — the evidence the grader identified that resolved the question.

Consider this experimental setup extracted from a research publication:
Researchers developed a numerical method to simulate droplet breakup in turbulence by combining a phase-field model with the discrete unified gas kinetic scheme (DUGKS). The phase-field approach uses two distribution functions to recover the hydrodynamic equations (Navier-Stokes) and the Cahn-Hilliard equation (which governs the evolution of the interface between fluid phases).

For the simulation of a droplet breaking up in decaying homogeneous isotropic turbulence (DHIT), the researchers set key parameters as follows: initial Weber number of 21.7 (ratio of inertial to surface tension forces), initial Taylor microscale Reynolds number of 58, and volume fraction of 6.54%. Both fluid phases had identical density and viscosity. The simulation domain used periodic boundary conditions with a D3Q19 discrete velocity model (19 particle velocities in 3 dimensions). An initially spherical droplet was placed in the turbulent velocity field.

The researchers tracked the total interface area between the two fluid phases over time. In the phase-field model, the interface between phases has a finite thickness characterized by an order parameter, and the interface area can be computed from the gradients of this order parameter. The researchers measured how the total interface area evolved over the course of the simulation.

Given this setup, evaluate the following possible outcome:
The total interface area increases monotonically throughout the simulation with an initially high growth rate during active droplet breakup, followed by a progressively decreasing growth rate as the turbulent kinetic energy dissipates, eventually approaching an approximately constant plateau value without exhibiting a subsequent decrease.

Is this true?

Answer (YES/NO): NO